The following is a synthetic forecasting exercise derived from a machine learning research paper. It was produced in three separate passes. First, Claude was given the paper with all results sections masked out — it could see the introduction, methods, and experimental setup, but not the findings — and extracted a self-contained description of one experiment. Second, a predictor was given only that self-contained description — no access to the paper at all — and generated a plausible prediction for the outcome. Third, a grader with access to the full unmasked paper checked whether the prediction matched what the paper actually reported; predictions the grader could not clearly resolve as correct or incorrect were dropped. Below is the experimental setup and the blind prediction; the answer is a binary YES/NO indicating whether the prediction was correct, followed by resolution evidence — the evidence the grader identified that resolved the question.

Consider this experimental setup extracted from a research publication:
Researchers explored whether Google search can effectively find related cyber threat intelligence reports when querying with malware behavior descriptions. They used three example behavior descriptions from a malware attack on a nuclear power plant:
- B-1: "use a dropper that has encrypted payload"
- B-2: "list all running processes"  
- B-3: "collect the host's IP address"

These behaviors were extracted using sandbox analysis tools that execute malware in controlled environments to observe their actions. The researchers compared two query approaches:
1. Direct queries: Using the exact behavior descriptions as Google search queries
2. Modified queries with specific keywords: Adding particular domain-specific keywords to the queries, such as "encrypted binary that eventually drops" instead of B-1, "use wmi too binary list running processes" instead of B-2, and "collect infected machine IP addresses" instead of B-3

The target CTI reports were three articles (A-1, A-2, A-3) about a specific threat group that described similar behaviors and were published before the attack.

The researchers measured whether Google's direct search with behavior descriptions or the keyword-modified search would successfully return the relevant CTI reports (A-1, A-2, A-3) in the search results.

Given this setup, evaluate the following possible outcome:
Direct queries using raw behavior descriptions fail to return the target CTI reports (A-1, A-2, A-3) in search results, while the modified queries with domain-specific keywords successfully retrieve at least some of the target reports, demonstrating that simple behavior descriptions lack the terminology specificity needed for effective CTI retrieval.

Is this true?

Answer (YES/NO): YES